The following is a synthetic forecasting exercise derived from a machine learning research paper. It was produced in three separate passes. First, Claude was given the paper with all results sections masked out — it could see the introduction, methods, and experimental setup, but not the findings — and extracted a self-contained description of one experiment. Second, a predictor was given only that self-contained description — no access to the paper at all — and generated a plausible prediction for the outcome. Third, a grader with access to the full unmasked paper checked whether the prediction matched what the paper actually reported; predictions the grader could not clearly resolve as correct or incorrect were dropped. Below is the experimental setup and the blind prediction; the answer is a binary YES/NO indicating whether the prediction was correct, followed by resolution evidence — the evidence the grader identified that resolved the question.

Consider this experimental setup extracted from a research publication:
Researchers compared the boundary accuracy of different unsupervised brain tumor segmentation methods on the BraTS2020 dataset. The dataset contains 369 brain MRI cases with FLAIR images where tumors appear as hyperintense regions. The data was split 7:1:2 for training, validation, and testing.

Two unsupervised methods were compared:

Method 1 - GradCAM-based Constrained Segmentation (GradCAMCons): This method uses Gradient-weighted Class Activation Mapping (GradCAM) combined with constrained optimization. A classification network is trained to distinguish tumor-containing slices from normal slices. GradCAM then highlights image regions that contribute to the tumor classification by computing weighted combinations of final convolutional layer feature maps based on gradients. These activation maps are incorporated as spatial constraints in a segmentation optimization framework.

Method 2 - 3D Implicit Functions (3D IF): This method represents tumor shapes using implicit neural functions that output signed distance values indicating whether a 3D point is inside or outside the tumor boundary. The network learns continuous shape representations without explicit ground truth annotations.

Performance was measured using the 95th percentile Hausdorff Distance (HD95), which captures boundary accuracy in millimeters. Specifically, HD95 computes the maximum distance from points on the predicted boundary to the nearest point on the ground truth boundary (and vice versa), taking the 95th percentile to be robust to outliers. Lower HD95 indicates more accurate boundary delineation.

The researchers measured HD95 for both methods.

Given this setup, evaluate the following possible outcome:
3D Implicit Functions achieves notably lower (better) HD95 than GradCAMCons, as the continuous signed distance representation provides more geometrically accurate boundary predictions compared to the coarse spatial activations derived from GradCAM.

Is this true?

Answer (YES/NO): NO